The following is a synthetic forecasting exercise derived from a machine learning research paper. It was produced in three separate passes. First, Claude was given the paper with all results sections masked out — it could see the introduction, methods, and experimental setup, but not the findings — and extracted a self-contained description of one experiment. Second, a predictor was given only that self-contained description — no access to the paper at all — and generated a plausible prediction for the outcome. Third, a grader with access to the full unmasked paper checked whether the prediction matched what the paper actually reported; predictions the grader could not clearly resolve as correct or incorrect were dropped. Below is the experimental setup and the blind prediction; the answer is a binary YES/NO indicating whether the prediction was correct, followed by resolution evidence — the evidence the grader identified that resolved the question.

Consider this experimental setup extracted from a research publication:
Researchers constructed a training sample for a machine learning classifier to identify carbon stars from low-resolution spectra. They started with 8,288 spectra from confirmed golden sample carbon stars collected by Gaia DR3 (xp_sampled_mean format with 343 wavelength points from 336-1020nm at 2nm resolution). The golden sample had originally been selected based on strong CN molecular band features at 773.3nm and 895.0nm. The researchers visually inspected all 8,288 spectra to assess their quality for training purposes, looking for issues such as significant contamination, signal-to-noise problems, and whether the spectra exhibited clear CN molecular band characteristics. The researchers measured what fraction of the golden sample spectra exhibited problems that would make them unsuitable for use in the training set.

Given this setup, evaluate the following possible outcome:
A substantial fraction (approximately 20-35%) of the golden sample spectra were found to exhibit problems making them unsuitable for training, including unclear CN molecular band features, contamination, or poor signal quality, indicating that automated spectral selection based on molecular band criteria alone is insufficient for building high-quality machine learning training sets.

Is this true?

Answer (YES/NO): NO